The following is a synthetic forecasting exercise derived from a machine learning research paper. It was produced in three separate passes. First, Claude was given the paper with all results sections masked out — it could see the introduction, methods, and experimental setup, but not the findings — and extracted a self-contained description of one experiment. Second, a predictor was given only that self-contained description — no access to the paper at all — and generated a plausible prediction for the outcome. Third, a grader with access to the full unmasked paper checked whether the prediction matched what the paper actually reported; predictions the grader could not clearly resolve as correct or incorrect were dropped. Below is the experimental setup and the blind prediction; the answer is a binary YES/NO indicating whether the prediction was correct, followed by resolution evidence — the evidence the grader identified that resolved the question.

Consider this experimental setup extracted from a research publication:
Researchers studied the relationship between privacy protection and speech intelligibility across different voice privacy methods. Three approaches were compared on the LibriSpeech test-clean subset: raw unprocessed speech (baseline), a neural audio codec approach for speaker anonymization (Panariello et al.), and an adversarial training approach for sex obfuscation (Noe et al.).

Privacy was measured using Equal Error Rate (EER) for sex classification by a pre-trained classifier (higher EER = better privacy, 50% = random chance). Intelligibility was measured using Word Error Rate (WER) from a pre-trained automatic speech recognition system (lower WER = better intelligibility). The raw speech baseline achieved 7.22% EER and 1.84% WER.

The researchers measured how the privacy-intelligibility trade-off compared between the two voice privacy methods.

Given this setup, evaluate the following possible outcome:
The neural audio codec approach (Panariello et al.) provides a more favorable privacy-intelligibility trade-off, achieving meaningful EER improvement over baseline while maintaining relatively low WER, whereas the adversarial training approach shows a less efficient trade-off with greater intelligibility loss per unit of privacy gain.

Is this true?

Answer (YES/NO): NO